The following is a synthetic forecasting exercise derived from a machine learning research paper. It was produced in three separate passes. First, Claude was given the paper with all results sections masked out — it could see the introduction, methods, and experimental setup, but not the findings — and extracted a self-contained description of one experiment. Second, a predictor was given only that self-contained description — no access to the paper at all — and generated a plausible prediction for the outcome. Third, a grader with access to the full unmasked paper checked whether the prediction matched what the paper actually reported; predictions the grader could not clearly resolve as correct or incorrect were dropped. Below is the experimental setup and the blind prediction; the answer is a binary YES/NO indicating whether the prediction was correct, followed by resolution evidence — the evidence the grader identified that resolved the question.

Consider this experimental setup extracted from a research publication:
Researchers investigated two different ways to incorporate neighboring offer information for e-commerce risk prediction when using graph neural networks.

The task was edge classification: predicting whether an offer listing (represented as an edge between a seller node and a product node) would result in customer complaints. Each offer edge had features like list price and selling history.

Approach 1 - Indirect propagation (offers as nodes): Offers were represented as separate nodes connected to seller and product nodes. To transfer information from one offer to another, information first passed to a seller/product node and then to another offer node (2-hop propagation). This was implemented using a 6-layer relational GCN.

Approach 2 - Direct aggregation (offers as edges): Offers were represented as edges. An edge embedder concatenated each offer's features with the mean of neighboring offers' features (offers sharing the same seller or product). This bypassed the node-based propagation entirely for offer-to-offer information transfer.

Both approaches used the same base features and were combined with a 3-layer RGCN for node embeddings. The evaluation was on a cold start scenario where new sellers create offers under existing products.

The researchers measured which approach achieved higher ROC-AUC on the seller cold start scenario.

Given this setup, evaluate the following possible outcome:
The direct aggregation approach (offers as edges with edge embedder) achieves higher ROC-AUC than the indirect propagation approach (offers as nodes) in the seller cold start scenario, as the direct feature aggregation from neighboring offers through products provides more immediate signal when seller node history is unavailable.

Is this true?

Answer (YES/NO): YES